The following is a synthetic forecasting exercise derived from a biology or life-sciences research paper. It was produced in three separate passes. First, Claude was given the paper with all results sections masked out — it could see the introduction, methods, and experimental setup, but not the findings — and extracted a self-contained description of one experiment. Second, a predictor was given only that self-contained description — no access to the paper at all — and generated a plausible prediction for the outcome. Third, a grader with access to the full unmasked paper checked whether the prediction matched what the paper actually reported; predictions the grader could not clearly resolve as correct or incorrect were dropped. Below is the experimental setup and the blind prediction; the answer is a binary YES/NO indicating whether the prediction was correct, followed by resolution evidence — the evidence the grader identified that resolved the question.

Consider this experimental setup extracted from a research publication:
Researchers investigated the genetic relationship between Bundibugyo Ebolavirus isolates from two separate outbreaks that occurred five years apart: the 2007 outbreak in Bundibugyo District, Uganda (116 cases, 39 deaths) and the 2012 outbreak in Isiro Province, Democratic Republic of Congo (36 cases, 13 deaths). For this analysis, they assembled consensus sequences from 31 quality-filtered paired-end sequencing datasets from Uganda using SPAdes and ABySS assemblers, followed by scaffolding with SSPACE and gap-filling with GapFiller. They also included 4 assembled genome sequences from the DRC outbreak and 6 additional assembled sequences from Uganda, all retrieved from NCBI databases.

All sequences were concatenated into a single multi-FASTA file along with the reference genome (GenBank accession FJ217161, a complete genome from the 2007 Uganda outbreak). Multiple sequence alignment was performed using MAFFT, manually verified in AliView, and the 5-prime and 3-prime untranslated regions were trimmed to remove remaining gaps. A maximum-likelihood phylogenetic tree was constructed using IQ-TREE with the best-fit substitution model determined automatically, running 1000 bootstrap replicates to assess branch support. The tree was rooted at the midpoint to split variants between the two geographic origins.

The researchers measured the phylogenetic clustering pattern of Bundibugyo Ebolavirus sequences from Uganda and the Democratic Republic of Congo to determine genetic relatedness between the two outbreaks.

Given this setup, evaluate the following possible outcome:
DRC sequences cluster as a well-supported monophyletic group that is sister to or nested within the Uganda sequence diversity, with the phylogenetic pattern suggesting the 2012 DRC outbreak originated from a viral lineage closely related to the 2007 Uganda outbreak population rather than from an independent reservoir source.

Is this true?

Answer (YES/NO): NO